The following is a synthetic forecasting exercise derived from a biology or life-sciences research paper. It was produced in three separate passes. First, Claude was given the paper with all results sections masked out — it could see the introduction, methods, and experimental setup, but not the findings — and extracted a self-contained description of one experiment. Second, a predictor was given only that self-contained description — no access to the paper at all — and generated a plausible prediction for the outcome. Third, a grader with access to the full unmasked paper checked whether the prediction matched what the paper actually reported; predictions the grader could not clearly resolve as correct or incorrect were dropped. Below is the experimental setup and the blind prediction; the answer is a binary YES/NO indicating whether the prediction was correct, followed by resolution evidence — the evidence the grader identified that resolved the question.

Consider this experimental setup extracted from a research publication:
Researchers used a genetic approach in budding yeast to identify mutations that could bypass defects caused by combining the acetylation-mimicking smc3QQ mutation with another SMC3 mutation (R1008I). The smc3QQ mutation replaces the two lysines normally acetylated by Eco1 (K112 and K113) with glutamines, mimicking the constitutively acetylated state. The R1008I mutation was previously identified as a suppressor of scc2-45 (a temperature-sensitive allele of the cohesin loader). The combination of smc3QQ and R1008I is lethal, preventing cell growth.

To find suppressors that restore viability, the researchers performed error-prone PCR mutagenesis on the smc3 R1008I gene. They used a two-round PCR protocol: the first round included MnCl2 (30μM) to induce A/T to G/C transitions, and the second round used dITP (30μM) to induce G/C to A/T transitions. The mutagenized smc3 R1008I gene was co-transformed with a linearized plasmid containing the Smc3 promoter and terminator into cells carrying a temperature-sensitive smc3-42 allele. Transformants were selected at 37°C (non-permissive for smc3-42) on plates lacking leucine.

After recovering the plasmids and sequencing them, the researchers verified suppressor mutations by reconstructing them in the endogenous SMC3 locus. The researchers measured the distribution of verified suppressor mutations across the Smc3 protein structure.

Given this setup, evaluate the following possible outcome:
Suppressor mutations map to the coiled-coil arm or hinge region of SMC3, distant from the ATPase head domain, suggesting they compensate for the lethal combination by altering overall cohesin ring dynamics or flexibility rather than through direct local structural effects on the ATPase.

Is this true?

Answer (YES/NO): NO